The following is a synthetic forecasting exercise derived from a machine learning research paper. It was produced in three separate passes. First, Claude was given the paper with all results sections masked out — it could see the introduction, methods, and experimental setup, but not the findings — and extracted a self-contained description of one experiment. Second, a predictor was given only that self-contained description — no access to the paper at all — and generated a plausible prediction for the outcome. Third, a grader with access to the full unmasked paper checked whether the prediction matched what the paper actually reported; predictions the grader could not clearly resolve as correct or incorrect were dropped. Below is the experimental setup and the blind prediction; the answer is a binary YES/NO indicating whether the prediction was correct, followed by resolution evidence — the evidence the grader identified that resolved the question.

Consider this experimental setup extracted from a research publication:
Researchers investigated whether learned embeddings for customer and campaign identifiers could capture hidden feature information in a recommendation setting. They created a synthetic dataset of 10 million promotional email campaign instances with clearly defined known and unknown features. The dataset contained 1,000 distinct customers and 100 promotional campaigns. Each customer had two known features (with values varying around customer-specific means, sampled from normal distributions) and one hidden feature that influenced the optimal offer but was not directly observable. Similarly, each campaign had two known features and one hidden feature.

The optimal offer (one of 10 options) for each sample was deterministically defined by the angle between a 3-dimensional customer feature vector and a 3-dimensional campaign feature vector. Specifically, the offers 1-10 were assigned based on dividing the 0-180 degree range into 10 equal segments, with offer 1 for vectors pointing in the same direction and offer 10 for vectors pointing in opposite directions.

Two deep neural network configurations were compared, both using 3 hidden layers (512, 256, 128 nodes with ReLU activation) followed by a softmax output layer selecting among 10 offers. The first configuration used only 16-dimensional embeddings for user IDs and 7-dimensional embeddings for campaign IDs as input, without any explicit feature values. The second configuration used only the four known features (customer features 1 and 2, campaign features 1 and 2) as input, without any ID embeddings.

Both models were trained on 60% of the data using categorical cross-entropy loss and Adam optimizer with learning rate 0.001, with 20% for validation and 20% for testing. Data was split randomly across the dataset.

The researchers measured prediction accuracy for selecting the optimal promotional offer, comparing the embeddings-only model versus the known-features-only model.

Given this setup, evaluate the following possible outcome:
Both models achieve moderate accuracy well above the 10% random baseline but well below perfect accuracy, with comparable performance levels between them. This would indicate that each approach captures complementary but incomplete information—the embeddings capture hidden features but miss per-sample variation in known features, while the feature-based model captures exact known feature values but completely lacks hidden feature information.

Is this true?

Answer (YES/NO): NO